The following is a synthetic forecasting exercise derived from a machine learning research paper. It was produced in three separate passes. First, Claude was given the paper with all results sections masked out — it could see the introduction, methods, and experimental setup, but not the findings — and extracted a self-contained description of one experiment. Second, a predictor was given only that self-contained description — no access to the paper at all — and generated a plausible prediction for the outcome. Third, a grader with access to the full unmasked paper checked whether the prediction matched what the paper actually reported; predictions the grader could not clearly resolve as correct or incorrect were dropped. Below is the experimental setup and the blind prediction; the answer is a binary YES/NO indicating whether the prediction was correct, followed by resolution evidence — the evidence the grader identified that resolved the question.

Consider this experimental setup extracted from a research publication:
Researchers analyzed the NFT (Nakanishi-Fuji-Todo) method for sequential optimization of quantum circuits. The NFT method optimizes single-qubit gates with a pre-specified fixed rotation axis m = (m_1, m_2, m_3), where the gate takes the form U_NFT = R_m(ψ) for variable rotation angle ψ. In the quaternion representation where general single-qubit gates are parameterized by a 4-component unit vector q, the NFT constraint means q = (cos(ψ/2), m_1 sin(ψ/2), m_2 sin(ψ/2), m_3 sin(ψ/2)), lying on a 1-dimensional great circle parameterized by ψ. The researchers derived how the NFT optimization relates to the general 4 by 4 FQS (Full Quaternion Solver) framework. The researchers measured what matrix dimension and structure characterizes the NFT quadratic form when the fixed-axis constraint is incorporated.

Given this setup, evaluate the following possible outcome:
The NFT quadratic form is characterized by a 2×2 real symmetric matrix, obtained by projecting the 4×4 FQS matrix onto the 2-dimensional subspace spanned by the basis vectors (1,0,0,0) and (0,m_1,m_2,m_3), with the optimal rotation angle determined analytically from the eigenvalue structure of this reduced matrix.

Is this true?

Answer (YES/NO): YES